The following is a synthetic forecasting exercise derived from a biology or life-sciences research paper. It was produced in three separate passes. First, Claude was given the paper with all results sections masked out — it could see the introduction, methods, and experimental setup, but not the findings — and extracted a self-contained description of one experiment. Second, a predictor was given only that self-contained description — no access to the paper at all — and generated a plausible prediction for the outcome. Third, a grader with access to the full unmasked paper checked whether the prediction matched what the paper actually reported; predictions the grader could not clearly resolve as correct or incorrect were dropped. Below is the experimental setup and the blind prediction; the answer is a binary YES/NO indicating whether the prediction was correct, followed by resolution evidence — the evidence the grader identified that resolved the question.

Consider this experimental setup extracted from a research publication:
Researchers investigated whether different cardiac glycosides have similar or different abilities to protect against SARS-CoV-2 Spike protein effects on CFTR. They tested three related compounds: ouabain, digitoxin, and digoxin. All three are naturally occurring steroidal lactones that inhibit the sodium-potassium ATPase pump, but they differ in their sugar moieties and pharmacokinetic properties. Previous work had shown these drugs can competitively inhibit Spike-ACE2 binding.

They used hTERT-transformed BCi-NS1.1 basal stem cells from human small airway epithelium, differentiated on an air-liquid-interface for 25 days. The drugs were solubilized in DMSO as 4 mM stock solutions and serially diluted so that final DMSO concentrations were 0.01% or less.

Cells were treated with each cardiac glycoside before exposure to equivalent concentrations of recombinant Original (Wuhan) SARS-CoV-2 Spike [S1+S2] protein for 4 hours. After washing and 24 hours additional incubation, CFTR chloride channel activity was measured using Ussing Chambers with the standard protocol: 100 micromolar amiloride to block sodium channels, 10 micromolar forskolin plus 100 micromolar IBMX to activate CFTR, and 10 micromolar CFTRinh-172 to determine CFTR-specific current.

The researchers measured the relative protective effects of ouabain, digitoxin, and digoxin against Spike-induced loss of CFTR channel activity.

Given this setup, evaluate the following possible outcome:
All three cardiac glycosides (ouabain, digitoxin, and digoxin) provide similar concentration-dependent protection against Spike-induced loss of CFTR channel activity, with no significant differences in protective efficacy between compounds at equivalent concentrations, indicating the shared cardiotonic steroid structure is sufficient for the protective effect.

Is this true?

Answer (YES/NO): NO